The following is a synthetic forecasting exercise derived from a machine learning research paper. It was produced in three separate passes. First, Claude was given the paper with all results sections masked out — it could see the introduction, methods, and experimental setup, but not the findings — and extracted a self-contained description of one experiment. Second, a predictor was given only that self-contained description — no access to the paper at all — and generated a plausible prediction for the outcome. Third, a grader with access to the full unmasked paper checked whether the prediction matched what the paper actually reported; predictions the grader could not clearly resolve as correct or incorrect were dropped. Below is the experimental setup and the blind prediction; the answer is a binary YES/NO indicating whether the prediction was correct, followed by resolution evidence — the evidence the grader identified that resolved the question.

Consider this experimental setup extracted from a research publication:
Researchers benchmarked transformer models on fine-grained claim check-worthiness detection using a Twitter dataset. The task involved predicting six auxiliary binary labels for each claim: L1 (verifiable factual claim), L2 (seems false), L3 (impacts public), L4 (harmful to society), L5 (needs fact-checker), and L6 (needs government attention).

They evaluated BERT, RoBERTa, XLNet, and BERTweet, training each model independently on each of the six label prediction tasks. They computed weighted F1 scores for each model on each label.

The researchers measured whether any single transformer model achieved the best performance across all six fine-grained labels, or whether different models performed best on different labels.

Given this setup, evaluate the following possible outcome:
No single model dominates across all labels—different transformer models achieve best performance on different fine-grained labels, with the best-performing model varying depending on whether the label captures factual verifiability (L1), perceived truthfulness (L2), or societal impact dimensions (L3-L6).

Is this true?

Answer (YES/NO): YES